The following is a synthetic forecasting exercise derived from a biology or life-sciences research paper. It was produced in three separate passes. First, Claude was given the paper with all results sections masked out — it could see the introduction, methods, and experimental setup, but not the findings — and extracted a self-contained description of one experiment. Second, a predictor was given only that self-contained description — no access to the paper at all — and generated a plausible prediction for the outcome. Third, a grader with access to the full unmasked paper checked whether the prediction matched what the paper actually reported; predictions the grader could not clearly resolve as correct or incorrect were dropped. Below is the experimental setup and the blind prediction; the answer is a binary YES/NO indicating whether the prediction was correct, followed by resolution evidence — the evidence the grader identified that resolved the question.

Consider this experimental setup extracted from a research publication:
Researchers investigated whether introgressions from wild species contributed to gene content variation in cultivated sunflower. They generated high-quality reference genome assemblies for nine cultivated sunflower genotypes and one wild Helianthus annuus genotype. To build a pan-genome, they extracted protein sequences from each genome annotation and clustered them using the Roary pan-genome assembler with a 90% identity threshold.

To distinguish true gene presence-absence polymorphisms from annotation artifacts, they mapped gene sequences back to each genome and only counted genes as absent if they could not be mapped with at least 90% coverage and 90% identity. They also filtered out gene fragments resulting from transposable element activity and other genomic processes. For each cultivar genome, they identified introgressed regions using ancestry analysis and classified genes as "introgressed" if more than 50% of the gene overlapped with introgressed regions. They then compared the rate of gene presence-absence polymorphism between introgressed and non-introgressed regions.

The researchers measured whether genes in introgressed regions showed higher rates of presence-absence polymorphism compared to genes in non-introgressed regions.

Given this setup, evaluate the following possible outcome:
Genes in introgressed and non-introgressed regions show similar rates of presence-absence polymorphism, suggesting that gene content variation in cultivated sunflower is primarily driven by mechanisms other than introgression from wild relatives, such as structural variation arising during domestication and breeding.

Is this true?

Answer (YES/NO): NO